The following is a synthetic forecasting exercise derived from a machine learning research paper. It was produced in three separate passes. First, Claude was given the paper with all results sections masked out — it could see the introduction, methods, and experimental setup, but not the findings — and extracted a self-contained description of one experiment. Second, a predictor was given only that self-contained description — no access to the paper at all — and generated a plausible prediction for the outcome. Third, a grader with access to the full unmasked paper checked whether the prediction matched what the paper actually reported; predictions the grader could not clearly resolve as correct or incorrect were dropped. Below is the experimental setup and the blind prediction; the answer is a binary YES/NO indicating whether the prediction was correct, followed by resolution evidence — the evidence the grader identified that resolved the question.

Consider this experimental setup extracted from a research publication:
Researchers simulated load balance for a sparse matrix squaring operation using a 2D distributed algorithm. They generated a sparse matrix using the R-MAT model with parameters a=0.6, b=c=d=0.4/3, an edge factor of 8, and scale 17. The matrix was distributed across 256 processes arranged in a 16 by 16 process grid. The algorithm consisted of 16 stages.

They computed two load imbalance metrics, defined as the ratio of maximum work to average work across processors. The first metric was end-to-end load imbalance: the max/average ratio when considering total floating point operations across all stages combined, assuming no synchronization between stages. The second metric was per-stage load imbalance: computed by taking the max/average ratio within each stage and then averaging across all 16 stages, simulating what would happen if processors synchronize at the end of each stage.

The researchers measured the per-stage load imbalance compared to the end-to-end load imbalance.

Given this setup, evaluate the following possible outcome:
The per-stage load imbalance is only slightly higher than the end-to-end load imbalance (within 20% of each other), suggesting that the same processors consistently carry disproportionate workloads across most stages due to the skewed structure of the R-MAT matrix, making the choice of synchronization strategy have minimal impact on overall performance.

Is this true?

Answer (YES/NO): NO